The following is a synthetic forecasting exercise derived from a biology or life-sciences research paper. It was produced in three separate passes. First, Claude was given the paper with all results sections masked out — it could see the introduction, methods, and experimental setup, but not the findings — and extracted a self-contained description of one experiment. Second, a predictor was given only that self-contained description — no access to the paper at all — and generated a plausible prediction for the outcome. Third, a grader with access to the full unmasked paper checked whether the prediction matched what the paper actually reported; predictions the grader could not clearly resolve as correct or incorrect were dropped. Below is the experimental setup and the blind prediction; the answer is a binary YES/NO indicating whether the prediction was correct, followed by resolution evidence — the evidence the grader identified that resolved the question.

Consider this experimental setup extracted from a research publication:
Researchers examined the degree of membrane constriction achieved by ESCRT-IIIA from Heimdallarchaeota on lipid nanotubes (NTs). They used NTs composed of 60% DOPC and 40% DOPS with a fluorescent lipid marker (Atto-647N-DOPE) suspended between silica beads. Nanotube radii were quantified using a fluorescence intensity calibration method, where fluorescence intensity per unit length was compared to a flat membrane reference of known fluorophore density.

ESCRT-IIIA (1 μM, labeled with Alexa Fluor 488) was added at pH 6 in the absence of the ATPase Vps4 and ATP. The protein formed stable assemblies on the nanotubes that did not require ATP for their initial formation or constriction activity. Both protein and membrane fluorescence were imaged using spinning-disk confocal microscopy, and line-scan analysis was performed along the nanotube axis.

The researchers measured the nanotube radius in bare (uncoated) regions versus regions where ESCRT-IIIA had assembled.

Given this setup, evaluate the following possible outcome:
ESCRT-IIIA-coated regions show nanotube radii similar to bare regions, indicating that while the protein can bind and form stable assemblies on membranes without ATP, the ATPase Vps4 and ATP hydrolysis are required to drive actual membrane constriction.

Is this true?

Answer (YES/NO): NO